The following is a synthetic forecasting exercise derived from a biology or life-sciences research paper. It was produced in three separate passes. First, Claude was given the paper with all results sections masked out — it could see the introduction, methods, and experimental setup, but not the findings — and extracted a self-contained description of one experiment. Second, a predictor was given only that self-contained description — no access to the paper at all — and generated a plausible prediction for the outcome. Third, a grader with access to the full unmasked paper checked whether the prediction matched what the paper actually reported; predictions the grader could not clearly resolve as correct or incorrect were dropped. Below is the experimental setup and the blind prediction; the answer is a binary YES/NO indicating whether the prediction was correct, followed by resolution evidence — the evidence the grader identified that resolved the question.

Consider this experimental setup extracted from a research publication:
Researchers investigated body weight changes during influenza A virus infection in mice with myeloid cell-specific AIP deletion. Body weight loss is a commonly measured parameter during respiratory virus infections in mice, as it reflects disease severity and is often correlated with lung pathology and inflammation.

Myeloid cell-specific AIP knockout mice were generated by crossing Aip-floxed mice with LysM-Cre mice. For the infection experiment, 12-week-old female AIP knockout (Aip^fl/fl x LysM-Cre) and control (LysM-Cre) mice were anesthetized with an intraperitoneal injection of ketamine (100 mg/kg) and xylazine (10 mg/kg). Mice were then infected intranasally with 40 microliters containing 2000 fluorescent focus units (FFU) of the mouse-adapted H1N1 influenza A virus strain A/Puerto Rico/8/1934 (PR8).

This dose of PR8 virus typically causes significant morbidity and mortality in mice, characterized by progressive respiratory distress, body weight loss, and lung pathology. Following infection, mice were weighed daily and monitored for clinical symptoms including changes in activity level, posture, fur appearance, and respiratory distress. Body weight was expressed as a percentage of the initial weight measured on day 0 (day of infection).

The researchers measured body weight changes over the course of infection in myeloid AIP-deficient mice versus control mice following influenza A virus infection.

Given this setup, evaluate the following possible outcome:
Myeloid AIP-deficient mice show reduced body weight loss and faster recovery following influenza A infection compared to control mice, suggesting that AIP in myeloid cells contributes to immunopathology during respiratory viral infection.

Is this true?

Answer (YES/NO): NO